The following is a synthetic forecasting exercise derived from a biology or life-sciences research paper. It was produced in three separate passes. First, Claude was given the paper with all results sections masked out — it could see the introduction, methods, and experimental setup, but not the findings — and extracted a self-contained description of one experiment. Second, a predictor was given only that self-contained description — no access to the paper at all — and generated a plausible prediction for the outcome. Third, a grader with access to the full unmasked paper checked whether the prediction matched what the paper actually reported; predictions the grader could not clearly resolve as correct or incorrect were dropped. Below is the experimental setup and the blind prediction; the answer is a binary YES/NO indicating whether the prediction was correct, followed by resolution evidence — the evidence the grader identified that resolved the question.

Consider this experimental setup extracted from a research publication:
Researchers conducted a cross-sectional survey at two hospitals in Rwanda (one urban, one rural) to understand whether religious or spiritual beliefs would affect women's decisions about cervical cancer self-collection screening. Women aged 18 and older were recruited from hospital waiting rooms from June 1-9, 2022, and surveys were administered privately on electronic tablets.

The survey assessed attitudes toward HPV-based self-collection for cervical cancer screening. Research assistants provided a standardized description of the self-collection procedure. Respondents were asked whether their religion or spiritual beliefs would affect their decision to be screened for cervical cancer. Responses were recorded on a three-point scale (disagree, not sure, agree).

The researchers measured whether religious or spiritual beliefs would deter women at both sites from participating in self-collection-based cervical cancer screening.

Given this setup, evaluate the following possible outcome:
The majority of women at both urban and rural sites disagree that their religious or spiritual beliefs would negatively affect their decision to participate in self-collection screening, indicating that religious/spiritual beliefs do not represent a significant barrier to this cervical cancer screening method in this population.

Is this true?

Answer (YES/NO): YES